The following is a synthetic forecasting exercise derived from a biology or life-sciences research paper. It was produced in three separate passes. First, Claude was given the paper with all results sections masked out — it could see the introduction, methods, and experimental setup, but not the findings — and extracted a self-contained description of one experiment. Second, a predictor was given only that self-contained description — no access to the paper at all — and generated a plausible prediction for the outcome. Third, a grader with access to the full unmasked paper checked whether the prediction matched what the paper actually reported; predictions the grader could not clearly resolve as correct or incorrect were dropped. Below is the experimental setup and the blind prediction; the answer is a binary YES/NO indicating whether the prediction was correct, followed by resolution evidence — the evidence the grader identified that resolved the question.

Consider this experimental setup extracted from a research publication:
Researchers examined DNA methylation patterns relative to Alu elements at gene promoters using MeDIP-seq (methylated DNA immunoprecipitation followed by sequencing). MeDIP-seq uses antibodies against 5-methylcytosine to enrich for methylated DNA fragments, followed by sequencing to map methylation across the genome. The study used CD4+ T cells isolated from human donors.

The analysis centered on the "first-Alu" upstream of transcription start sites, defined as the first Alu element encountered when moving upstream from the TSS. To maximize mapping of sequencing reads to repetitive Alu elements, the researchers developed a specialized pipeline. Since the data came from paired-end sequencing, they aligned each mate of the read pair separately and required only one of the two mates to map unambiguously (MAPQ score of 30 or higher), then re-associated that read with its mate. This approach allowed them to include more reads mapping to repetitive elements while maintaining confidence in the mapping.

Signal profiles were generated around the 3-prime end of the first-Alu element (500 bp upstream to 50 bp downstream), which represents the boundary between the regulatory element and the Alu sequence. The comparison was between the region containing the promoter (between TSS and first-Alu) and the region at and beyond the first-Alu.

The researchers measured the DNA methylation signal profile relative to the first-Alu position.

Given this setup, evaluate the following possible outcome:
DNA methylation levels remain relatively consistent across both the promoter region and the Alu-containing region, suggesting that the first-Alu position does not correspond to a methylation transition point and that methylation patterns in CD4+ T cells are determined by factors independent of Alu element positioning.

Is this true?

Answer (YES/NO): NO